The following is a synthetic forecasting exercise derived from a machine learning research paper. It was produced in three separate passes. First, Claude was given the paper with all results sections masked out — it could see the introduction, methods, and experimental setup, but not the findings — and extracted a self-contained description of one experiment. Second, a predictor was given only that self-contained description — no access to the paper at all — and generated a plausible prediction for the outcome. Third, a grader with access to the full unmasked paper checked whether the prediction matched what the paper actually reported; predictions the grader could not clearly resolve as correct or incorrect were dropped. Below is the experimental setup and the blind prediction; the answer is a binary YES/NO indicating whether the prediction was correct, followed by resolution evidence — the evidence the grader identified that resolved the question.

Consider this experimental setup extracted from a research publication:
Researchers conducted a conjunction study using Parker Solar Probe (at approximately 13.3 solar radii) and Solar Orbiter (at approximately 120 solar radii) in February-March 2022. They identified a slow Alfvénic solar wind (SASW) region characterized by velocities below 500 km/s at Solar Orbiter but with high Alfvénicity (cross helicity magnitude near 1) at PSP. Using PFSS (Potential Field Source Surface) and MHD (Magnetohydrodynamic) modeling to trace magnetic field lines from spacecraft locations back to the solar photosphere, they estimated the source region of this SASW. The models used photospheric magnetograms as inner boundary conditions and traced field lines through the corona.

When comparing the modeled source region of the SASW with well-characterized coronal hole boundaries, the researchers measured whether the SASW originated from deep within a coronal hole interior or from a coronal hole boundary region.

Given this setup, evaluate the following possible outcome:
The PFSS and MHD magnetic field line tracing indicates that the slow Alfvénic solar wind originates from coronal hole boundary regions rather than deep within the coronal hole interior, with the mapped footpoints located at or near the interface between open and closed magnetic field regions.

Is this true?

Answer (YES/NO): YES